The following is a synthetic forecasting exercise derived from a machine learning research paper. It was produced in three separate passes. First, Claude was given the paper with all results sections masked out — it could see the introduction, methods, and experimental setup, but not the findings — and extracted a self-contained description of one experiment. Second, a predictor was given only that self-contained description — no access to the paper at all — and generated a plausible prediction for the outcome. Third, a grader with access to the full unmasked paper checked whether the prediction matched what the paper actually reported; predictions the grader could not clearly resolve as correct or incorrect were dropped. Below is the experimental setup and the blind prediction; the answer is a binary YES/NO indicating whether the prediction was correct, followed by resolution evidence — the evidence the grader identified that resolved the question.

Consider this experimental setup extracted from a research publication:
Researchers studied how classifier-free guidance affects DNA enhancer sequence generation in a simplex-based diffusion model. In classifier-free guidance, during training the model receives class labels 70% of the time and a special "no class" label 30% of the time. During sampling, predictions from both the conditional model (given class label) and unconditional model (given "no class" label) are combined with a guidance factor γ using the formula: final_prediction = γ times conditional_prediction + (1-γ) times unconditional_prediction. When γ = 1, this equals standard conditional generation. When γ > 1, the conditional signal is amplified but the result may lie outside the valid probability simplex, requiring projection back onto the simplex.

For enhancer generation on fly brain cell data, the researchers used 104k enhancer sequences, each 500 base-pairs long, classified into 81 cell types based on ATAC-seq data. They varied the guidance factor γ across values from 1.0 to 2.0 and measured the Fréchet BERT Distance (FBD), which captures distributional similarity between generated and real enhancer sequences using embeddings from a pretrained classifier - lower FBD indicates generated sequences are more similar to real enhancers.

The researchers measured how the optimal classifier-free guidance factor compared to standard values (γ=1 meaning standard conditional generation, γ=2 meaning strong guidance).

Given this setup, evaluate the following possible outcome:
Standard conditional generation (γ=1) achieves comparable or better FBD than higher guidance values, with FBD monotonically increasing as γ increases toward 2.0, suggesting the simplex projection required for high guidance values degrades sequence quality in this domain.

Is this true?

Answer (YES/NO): NO